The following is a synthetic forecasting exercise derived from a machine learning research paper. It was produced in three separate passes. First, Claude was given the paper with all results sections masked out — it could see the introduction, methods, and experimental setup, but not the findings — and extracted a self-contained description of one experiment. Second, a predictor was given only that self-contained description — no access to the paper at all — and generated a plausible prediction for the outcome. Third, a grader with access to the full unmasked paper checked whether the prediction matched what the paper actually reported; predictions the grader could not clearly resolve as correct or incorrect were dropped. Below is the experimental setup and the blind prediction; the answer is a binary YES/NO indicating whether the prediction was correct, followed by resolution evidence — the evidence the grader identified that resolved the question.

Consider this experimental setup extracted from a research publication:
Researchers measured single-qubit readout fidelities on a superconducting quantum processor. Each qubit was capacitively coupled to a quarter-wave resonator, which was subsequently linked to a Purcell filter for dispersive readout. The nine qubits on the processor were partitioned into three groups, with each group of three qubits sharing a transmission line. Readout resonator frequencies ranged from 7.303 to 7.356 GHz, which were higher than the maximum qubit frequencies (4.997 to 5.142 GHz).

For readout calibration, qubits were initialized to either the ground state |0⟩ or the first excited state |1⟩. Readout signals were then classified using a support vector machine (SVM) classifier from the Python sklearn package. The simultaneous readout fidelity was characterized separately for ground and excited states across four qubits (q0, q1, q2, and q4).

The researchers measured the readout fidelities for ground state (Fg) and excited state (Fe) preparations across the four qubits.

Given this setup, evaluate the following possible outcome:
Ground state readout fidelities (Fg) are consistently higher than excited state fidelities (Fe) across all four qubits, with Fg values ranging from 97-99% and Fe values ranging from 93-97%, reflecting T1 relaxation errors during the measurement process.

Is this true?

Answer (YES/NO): NO